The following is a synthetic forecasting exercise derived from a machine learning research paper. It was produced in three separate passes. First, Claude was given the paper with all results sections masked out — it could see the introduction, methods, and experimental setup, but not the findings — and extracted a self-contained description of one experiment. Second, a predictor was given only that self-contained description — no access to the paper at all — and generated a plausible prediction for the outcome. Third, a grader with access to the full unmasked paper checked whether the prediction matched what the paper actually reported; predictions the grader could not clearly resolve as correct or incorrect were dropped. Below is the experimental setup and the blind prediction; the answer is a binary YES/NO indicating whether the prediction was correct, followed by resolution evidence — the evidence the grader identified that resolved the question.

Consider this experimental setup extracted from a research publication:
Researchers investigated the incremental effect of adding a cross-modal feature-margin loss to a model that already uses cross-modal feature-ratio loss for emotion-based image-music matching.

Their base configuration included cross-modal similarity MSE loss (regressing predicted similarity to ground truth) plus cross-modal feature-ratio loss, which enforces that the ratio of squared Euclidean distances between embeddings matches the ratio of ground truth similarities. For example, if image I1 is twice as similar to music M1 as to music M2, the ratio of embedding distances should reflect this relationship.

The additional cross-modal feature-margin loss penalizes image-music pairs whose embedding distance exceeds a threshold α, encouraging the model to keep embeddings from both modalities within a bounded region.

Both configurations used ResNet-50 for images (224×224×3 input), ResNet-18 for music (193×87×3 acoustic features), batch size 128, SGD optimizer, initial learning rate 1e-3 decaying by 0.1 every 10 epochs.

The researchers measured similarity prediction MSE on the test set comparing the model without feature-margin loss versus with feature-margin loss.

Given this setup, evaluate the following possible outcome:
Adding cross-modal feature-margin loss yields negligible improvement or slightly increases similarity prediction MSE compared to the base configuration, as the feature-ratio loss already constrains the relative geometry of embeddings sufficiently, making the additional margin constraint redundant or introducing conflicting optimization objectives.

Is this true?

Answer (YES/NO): NO